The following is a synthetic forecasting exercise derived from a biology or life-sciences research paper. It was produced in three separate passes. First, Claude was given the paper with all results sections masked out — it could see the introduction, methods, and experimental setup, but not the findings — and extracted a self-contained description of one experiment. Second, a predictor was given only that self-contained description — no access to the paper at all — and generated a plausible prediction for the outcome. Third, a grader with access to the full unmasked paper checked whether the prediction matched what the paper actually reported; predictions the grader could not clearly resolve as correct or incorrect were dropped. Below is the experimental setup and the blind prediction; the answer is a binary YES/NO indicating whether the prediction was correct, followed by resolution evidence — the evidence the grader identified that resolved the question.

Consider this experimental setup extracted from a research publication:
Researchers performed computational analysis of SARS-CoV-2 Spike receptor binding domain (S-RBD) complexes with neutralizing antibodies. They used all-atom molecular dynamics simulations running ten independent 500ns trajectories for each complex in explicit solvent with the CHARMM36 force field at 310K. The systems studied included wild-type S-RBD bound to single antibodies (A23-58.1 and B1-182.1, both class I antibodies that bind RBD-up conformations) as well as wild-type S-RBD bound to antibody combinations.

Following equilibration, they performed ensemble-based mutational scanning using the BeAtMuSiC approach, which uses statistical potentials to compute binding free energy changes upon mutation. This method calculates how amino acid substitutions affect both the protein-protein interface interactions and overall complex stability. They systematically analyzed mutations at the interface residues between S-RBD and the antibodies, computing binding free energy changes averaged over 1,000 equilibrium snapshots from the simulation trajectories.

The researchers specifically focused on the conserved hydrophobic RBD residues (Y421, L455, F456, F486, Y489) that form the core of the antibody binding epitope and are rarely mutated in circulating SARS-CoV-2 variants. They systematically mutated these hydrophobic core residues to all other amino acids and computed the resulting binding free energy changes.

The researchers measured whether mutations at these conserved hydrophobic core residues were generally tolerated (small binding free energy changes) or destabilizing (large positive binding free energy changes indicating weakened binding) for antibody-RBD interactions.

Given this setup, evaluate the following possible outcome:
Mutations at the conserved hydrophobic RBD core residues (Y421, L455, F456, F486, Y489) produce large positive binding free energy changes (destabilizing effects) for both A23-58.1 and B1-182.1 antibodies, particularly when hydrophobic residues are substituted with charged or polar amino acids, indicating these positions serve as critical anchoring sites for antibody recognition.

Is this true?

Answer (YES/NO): NO